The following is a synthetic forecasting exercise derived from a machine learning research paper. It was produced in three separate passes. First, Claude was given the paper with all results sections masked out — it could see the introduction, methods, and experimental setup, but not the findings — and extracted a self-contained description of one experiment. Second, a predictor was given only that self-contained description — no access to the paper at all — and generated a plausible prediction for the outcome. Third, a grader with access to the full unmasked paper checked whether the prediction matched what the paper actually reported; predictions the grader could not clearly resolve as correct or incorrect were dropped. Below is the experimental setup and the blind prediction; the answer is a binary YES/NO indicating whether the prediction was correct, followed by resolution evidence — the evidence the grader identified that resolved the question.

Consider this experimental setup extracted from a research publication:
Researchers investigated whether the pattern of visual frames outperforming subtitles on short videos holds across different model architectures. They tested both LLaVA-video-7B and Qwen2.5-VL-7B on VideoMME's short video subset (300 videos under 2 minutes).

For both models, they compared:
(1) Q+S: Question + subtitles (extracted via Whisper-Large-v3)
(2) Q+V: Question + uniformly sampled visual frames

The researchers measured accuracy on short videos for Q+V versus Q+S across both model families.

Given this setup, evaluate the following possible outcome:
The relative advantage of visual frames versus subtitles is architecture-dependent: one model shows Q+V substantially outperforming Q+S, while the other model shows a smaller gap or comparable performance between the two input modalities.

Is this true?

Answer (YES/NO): NO